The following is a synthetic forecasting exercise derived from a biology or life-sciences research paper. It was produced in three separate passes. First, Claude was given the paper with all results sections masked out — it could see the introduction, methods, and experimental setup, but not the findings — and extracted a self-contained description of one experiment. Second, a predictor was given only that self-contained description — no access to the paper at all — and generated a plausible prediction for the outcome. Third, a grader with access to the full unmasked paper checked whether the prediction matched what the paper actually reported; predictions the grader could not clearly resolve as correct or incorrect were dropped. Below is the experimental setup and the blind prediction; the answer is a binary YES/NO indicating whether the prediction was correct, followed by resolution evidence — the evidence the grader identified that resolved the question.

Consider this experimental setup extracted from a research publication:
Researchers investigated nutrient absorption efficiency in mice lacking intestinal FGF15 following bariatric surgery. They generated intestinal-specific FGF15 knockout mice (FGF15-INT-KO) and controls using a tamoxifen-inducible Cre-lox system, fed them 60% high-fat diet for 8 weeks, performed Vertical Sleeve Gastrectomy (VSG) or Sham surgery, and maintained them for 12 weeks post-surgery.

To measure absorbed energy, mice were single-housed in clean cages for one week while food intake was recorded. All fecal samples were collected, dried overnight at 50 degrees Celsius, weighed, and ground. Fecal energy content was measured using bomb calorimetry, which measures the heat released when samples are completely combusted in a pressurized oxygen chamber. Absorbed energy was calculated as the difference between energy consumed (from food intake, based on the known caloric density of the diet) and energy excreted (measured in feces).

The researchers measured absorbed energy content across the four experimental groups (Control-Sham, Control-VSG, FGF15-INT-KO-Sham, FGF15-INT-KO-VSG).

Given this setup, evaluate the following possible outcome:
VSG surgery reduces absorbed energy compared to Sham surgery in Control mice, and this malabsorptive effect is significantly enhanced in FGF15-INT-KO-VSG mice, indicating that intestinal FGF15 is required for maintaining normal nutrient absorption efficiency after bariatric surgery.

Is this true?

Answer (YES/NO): NO